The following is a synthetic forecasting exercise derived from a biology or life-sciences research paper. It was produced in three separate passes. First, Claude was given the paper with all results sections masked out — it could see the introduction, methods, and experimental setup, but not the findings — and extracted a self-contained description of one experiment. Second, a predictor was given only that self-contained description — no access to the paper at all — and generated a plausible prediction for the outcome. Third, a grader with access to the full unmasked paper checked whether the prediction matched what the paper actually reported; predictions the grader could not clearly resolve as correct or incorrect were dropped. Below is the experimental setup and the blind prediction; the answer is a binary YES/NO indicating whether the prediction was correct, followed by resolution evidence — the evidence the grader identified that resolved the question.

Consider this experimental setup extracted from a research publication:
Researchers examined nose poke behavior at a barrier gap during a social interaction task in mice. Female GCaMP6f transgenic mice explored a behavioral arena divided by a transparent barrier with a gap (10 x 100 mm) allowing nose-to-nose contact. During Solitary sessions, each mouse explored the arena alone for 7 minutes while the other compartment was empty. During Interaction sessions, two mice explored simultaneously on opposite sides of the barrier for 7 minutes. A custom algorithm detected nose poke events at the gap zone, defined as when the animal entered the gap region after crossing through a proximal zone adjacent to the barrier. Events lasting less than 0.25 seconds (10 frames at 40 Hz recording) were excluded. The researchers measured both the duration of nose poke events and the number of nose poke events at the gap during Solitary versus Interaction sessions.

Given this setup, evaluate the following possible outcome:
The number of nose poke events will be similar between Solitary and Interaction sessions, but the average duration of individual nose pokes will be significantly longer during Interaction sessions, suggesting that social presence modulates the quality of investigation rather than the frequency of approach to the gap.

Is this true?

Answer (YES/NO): YES